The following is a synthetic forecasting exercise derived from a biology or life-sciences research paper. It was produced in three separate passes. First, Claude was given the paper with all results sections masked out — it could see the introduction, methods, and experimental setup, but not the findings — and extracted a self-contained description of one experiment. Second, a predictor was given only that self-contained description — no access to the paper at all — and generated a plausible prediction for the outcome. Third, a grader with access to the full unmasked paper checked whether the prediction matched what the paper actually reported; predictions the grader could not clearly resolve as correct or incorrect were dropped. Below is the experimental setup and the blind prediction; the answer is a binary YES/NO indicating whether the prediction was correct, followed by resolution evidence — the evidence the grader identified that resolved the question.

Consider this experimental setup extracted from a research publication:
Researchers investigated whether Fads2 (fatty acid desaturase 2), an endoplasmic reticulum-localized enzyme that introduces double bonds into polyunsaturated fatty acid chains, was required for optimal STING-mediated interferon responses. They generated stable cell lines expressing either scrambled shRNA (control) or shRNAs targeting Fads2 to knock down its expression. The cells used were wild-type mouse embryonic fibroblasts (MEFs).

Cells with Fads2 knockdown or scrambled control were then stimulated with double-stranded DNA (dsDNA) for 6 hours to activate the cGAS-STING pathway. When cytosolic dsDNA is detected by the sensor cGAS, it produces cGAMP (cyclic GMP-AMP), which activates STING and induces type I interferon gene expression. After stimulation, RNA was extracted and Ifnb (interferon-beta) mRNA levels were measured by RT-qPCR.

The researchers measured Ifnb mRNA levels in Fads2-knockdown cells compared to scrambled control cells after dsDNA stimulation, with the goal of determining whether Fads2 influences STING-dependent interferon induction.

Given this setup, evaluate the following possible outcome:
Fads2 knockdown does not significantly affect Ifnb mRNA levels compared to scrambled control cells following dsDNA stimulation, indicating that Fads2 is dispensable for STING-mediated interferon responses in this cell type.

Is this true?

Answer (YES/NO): NO